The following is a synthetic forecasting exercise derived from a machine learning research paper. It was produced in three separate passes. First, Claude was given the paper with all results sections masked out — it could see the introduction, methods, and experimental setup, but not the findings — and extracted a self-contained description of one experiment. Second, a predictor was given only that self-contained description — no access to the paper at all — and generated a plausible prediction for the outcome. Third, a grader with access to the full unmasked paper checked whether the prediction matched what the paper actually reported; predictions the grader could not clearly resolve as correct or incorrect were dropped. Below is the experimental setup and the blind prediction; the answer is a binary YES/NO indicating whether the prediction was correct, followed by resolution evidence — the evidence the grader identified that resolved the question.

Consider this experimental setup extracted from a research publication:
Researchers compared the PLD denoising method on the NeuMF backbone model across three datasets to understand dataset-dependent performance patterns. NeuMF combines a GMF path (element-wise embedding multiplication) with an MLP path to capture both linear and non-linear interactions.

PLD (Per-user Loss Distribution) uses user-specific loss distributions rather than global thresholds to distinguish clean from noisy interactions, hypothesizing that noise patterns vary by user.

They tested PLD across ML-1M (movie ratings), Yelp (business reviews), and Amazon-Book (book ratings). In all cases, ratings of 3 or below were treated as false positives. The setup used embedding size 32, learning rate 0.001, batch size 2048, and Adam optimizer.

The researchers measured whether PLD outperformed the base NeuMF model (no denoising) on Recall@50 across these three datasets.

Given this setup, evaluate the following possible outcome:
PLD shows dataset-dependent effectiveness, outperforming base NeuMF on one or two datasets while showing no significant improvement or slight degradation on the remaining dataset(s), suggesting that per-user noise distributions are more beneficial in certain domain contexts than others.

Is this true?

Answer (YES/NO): NO